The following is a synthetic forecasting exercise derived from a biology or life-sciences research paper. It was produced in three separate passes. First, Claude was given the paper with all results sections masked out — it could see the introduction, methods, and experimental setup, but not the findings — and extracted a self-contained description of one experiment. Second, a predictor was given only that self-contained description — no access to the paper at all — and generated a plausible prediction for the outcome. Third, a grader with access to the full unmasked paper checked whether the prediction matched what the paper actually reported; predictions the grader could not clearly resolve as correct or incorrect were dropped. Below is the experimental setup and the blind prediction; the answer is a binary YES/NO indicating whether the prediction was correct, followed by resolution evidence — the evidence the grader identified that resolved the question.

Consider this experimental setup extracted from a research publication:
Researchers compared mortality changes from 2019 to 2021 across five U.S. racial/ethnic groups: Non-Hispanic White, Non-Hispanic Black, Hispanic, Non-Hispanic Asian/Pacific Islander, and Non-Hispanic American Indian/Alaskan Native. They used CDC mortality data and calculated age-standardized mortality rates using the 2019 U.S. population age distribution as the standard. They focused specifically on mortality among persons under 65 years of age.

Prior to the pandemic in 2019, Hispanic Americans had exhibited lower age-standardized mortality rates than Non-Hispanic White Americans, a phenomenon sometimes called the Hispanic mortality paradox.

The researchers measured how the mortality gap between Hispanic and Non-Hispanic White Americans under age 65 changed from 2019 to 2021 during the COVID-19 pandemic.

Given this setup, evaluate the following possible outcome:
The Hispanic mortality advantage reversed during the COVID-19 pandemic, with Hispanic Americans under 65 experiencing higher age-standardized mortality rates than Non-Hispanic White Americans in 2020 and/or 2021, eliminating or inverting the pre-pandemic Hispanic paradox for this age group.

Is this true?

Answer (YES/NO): NO